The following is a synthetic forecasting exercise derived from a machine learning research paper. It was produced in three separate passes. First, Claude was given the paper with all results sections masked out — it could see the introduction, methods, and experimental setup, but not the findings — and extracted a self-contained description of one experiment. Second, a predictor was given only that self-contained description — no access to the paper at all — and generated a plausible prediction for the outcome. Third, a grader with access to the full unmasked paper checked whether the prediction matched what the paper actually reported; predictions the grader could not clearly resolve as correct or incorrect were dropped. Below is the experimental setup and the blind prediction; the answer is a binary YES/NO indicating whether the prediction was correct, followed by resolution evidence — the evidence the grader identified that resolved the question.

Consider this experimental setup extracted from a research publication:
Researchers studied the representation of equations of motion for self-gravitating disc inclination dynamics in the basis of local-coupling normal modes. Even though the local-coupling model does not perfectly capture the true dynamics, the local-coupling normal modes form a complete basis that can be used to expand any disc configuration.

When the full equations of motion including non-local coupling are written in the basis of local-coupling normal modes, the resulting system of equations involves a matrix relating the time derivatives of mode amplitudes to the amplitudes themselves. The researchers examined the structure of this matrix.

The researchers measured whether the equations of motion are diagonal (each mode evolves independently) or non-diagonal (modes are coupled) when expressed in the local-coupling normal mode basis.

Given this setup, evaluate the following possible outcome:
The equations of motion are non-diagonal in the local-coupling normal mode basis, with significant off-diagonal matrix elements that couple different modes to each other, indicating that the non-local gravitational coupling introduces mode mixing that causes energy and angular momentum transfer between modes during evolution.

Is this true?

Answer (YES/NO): NO